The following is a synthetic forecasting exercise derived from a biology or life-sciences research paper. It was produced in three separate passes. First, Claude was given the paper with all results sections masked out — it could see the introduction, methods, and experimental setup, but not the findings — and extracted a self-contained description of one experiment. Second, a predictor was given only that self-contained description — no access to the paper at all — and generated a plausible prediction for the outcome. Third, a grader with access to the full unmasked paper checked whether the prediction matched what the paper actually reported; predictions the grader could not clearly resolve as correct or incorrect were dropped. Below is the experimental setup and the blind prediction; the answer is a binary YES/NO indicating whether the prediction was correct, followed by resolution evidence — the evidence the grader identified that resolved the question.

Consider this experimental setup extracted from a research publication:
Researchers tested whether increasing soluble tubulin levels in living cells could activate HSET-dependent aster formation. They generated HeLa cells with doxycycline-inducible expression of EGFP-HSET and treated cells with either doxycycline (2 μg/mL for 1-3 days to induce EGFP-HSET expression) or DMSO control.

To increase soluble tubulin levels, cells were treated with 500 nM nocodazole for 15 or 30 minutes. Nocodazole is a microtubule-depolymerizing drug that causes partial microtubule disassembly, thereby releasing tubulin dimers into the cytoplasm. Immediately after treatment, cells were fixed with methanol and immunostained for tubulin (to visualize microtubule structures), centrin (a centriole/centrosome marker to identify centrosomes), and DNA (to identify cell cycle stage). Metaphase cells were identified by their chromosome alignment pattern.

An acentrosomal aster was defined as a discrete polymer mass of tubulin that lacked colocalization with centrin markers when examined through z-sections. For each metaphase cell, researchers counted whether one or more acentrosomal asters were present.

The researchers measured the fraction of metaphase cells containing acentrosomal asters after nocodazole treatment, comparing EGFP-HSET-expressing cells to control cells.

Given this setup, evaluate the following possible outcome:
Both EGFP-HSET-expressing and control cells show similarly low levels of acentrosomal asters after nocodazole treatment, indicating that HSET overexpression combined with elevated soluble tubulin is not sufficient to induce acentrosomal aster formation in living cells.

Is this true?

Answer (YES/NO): NO